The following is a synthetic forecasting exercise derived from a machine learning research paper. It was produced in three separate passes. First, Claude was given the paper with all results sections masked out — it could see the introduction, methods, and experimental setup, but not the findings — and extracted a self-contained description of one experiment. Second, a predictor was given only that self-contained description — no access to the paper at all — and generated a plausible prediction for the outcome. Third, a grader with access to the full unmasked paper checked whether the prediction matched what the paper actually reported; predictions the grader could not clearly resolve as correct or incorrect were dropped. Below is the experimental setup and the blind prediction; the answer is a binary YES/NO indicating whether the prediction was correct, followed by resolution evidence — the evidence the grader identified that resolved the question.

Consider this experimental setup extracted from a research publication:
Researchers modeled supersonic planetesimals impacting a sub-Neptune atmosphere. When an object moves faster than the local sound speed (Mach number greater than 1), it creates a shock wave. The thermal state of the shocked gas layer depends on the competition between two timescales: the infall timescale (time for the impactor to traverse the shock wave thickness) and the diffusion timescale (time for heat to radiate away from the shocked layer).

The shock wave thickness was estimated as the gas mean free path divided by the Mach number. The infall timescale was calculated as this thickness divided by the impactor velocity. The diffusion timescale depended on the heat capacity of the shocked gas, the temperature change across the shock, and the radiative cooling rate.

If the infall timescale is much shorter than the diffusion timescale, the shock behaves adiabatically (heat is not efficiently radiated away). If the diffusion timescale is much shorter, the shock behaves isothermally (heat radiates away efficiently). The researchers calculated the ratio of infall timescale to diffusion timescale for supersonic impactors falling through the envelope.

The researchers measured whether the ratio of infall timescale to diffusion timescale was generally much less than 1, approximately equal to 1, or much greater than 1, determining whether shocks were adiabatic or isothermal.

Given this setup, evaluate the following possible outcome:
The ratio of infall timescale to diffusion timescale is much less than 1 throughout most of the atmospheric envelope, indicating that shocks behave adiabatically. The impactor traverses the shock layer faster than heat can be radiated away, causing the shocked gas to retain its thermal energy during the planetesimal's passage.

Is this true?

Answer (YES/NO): YES